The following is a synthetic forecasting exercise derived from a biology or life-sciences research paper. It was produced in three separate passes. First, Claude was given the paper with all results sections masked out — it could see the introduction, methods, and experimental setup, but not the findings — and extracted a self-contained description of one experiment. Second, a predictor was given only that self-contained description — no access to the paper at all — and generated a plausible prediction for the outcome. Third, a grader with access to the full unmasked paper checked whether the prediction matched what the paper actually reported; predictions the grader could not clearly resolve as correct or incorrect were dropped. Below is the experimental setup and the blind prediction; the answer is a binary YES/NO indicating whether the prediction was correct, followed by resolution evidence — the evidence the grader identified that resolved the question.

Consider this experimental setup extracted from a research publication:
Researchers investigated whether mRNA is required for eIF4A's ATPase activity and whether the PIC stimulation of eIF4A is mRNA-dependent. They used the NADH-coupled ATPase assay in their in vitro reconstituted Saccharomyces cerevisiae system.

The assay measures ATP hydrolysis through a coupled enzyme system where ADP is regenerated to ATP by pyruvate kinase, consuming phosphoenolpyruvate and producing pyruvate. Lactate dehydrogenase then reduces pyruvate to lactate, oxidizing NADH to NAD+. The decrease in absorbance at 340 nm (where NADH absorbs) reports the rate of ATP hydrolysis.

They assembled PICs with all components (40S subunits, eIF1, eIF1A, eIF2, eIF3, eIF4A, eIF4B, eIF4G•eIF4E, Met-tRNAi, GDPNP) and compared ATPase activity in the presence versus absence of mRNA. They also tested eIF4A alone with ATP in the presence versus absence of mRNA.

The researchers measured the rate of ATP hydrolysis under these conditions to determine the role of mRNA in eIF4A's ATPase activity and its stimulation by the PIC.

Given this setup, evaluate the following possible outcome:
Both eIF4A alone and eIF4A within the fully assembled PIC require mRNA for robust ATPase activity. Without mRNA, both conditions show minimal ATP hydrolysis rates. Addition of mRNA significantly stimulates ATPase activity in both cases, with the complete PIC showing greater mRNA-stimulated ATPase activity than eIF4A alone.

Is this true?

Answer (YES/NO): YES